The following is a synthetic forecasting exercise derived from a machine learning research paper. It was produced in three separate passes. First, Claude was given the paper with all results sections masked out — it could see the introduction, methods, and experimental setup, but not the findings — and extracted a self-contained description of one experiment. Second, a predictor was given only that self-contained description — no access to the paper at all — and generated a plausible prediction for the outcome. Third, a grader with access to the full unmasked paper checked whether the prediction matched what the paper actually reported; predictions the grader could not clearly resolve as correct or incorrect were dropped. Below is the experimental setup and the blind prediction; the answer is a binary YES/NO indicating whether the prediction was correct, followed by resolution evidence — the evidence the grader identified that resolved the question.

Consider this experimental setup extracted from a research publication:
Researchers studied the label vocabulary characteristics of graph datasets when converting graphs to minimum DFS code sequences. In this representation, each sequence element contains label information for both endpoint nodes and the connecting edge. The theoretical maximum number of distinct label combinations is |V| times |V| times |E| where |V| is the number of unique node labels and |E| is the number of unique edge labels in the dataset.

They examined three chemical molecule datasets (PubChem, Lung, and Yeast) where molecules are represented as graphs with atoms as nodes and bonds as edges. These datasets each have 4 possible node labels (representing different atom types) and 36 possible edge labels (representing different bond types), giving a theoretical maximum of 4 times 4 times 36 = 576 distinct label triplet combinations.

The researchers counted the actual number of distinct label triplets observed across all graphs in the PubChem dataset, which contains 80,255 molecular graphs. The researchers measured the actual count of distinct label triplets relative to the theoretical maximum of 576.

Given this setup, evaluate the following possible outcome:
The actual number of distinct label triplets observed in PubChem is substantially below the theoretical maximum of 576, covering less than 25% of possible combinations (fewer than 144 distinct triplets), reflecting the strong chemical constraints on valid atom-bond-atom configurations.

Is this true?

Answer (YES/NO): YES